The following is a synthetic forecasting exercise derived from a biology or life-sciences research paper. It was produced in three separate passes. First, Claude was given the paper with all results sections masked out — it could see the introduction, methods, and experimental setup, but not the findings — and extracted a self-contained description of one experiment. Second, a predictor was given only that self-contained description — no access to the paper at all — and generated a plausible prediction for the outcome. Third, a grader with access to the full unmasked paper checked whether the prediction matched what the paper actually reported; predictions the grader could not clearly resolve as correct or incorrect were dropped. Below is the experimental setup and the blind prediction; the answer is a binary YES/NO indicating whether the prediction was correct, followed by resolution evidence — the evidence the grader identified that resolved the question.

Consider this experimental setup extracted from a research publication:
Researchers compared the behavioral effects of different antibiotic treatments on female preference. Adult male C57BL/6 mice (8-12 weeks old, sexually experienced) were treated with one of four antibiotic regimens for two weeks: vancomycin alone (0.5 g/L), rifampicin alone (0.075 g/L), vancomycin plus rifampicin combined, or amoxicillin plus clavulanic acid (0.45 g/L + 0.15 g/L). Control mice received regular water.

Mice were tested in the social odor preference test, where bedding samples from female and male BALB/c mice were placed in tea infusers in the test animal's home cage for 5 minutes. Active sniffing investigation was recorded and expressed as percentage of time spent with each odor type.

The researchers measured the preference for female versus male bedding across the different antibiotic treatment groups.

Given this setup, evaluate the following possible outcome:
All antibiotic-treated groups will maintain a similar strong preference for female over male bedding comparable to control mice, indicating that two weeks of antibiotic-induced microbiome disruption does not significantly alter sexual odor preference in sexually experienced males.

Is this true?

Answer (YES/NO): NO